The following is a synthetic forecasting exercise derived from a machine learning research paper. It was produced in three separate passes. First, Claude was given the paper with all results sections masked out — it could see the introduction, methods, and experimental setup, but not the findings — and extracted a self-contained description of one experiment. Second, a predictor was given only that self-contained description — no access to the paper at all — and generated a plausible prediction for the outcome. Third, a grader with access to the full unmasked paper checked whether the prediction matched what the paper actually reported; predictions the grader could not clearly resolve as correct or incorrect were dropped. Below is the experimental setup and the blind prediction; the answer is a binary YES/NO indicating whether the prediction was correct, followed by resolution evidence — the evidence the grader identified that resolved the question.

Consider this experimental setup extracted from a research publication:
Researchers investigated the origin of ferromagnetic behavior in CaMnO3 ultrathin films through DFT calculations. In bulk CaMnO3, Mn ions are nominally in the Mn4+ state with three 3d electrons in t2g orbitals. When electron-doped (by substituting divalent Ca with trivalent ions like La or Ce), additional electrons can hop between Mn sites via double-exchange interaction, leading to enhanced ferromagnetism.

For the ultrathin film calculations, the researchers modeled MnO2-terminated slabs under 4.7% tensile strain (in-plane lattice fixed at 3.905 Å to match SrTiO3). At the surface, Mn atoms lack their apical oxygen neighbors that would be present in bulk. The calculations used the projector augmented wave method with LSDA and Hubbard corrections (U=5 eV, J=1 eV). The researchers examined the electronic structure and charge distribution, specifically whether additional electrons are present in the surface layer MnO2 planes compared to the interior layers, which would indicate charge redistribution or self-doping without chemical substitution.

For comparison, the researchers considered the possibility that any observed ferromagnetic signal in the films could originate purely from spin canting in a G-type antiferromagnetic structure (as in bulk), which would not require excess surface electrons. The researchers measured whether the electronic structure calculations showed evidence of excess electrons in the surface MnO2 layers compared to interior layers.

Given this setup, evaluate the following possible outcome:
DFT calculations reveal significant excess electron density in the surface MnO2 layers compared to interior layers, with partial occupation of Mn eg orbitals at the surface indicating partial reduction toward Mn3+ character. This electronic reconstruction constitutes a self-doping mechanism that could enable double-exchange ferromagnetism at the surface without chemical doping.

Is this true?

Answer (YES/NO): NO